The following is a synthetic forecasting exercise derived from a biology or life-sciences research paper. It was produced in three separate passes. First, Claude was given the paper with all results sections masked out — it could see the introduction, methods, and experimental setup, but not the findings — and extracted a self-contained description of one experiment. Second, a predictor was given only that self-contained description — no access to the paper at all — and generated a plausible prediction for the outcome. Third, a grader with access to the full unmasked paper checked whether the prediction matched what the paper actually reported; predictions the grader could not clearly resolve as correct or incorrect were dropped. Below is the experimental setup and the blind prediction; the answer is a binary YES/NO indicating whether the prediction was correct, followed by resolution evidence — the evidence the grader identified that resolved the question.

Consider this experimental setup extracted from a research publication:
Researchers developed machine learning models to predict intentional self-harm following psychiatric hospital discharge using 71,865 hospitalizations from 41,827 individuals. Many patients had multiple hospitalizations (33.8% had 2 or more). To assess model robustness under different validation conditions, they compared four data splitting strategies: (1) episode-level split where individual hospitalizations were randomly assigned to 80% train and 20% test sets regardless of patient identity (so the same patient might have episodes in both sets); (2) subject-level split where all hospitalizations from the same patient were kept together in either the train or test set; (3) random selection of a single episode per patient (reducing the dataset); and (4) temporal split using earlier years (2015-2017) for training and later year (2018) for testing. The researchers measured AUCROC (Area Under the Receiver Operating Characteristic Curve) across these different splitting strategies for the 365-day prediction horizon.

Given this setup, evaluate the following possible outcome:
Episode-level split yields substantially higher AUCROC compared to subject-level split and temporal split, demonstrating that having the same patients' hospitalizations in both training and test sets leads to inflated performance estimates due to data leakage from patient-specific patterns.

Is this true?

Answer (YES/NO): YES